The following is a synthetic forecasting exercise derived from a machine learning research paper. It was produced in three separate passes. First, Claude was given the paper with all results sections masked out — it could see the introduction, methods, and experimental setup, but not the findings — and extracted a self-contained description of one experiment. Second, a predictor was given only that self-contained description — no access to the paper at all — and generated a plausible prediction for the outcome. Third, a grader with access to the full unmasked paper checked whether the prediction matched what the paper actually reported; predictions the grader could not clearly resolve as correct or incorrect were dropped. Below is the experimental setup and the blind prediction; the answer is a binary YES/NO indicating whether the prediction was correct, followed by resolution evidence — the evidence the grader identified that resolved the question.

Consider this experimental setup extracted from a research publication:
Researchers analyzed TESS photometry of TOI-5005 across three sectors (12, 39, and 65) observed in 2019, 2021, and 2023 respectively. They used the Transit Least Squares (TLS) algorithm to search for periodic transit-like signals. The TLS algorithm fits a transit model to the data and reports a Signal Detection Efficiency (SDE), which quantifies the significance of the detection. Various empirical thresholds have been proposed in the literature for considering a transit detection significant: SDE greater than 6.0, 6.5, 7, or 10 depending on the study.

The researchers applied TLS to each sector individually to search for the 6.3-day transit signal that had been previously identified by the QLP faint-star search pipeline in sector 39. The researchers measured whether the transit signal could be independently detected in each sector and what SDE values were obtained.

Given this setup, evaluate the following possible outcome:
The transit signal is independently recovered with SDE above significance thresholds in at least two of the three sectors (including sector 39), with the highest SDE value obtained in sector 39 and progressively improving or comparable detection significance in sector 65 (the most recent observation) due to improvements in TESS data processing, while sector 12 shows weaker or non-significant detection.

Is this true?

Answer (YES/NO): NO